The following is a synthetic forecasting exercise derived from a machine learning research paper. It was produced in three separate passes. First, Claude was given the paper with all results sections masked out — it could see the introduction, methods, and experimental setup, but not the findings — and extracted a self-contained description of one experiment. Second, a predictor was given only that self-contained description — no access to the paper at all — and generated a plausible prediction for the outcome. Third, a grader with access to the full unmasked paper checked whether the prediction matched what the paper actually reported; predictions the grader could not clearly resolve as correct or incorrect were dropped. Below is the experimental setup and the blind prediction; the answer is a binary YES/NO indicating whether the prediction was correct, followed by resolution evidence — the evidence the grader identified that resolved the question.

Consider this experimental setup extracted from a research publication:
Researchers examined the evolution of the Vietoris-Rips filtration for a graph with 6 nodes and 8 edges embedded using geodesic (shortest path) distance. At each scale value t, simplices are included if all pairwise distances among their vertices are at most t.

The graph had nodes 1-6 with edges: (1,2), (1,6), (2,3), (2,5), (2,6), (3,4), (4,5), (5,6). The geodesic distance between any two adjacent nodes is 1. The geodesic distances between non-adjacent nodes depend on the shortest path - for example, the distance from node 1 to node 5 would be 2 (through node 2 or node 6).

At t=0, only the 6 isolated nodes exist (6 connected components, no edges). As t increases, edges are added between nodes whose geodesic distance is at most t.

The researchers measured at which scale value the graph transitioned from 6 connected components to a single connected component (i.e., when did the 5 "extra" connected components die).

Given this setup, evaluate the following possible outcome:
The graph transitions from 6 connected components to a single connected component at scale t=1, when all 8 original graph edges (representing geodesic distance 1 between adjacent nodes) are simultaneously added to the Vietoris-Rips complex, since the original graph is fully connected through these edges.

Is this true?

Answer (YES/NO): YES